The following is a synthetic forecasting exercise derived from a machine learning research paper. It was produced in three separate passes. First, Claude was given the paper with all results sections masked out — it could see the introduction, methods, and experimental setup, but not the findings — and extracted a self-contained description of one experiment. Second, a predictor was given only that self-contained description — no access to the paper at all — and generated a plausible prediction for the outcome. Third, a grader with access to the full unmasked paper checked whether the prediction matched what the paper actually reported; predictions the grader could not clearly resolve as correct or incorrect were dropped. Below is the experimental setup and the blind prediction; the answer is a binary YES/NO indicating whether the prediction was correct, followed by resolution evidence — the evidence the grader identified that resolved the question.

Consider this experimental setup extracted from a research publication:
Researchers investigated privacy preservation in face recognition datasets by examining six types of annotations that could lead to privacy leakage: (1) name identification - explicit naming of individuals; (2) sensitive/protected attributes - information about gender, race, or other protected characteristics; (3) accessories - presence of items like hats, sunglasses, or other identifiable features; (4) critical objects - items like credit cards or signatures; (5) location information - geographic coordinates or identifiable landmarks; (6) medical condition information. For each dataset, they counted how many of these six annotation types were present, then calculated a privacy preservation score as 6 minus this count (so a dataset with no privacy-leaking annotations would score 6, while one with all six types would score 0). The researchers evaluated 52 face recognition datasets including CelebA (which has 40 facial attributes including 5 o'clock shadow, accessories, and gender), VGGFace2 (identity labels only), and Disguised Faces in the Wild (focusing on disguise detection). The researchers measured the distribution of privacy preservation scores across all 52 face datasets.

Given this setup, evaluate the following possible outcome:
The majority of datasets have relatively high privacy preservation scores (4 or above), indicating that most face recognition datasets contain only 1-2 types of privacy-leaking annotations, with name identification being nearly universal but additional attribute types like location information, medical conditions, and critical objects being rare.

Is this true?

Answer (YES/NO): YES